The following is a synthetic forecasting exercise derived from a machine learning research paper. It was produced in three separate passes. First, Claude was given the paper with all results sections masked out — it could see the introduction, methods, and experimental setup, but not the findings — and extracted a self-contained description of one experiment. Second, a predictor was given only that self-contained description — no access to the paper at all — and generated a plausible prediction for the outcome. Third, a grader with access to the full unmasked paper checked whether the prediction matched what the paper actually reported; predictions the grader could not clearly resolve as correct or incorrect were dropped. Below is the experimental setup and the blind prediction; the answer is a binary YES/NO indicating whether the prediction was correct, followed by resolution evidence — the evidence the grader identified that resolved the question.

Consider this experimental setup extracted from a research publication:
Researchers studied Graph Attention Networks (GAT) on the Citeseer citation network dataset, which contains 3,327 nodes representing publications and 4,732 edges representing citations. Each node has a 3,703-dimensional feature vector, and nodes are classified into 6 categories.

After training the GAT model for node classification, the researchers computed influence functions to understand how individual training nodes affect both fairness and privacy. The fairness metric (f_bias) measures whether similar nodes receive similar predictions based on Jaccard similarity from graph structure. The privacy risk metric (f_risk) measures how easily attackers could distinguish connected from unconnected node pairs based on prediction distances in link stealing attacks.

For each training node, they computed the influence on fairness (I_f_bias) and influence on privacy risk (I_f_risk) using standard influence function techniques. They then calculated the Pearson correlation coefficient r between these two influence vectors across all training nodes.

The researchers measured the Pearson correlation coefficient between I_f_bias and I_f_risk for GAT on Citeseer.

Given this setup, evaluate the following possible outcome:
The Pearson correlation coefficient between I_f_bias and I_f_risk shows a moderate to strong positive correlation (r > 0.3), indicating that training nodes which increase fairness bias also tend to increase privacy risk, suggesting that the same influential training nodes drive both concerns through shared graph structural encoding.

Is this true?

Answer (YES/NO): NO